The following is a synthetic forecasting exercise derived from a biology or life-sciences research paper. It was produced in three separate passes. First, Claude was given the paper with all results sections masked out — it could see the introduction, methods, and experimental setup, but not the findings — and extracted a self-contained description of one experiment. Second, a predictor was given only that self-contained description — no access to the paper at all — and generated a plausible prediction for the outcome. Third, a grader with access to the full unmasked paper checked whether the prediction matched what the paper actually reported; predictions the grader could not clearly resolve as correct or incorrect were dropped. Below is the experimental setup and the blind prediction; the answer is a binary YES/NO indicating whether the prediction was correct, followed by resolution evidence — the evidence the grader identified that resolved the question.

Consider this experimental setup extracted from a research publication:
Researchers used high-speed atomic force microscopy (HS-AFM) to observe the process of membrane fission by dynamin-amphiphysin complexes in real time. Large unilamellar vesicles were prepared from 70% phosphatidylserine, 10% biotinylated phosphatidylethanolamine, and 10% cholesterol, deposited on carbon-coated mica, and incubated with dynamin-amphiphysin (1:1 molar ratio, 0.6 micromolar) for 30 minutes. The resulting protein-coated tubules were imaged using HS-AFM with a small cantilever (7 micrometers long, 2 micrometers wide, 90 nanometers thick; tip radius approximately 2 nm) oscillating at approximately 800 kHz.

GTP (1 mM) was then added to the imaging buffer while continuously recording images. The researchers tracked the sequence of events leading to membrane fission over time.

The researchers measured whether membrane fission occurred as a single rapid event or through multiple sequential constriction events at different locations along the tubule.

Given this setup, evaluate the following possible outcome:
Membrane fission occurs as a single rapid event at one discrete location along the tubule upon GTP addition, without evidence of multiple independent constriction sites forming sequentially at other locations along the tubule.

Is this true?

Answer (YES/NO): NO